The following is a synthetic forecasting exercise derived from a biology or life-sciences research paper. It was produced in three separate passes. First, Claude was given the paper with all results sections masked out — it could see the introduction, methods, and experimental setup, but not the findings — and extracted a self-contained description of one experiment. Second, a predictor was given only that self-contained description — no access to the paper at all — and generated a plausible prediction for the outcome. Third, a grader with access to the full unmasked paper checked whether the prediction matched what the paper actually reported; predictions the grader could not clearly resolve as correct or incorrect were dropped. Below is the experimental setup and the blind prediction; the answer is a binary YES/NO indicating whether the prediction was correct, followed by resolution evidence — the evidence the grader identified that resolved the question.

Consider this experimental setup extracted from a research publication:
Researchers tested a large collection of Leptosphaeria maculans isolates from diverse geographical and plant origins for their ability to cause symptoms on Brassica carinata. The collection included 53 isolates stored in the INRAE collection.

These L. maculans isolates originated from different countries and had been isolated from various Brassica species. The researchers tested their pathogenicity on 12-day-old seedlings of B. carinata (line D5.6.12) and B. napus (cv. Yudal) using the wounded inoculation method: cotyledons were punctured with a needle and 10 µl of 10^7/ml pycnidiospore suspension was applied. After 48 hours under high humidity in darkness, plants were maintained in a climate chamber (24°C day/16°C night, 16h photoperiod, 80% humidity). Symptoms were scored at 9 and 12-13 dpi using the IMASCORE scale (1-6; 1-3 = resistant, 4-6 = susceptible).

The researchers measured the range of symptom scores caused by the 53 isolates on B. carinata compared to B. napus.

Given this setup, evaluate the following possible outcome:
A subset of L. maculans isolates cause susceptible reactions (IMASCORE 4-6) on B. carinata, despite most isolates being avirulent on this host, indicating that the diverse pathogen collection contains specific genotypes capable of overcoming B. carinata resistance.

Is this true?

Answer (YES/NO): NO